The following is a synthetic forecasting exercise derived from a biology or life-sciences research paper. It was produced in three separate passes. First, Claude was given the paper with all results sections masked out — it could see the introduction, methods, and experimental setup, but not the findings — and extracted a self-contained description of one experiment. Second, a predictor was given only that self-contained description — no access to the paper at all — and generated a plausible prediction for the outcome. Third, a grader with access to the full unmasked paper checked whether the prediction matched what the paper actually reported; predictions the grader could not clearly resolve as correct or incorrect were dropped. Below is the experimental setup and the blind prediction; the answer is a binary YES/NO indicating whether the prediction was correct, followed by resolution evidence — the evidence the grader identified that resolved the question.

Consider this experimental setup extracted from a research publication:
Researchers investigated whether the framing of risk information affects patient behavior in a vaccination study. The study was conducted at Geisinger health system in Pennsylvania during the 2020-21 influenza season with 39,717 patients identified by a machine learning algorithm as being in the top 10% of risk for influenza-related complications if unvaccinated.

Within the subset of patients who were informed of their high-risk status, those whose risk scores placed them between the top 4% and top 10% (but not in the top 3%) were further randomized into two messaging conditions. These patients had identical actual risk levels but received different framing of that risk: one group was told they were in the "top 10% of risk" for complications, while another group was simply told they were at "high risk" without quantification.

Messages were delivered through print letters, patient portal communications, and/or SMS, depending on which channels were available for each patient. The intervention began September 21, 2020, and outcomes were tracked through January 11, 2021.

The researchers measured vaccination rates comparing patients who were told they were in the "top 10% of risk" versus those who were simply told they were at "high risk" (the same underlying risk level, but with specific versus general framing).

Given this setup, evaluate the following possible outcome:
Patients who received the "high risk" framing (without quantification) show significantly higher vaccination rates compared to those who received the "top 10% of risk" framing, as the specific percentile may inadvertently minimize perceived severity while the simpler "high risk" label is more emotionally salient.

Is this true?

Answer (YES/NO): NO